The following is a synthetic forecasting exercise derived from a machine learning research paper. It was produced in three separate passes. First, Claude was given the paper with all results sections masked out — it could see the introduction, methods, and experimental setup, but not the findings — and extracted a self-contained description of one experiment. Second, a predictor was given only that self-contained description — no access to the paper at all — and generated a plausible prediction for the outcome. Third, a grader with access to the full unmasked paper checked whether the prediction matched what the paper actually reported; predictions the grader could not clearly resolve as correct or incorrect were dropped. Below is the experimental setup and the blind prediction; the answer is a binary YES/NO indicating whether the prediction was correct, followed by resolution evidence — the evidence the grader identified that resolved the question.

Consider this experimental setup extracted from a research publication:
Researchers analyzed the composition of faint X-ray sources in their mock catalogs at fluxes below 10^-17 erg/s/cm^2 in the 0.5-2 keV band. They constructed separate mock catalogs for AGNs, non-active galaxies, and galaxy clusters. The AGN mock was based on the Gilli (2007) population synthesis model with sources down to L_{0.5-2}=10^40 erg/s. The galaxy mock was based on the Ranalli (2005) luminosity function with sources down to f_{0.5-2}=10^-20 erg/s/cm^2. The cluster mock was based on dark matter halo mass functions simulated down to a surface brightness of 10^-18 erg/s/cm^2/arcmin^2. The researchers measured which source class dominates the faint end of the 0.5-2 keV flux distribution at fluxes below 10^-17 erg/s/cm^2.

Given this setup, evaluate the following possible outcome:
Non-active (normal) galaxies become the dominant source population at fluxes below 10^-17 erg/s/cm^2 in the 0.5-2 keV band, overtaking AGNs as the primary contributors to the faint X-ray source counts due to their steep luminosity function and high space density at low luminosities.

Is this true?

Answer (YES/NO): YES